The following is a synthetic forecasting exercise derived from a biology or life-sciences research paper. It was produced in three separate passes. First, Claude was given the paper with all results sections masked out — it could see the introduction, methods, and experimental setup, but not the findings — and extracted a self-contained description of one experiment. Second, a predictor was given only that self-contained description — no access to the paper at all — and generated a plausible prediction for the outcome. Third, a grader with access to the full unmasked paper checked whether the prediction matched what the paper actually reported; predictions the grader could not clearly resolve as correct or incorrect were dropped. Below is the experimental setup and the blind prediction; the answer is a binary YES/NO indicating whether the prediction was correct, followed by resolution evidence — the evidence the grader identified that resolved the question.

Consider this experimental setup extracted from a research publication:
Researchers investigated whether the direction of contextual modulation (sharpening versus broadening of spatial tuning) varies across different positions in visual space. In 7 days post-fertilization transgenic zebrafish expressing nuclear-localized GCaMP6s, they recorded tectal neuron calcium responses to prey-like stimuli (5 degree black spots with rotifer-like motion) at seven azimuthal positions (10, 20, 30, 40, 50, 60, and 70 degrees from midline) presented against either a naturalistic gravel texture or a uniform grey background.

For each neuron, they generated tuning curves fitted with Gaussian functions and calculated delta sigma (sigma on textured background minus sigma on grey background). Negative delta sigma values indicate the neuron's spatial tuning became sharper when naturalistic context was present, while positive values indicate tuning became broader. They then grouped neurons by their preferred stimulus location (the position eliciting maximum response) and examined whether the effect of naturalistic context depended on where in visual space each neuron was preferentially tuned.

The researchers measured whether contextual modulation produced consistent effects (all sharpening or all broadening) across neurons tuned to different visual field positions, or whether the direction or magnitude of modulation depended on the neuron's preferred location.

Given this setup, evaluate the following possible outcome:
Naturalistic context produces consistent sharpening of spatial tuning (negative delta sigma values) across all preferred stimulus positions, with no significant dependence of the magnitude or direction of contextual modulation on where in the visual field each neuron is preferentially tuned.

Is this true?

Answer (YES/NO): NO